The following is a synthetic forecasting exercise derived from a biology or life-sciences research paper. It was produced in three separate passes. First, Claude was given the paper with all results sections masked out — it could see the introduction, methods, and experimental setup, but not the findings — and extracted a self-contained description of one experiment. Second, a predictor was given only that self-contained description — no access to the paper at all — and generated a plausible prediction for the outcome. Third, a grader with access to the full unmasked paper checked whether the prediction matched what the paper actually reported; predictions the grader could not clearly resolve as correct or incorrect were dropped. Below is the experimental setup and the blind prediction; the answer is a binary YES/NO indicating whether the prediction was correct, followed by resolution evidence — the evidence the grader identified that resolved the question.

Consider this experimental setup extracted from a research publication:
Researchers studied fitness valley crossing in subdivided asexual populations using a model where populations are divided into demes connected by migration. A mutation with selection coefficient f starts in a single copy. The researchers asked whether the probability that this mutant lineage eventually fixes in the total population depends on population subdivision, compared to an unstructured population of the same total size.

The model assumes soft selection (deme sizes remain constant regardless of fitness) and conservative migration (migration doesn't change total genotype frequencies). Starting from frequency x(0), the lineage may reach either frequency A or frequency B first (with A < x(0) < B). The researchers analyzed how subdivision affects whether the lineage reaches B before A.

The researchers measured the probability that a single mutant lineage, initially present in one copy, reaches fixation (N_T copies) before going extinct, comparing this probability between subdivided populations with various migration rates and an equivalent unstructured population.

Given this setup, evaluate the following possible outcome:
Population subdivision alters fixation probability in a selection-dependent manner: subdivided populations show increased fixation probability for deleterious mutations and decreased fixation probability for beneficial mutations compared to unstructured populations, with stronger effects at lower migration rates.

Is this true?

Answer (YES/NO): NO